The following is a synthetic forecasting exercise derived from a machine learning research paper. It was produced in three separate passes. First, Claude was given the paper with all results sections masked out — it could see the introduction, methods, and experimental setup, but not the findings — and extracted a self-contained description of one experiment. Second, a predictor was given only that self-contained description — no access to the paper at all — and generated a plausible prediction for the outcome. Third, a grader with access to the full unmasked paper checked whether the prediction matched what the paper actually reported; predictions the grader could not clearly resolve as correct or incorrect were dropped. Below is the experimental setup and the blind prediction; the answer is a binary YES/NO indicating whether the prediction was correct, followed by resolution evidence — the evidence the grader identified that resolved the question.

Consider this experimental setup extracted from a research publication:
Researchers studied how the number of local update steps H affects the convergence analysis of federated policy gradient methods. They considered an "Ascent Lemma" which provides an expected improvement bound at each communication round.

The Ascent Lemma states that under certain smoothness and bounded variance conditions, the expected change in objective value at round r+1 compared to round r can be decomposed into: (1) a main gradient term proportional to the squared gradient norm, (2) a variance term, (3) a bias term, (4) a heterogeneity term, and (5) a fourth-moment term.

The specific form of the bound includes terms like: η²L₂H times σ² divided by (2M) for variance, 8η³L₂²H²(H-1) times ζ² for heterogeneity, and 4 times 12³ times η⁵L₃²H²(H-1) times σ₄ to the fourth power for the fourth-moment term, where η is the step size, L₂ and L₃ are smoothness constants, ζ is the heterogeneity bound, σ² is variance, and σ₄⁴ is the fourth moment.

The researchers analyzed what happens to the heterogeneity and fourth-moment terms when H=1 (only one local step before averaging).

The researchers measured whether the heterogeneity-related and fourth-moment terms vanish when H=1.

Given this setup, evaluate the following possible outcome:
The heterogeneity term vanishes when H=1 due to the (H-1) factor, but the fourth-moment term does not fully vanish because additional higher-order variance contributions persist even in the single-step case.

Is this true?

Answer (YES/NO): NO